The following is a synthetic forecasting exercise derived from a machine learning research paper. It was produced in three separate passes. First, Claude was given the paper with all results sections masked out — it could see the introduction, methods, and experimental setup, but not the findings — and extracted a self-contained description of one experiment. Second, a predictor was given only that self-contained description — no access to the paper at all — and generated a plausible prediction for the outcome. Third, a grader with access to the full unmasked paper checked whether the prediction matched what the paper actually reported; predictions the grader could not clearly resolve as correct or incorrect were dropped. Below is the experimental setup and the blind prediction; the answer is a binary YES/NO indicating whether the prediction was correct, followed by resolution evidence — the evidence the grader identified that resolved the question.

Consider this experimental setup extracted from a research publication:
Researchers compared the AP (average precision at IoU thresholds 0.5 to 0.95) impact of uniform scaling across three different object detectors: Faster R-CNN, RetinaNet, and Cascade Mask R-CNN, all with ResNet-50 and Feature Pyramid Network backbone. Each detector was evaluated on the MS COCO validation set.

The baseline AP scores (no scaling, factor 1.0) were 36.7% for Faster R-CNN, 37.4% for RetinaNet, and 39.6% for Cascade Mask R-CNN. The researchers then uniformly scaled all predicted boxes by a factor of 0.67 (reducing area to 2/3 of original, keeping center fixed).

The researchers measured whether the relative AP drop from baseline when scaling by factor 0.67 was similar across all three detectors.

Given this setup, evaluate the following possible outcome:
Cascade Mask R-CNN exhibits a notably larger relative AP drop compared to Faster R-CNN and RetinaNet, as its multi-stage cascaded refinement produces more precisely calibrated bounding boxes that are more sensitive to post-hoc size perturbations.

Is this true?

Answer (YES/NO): NO